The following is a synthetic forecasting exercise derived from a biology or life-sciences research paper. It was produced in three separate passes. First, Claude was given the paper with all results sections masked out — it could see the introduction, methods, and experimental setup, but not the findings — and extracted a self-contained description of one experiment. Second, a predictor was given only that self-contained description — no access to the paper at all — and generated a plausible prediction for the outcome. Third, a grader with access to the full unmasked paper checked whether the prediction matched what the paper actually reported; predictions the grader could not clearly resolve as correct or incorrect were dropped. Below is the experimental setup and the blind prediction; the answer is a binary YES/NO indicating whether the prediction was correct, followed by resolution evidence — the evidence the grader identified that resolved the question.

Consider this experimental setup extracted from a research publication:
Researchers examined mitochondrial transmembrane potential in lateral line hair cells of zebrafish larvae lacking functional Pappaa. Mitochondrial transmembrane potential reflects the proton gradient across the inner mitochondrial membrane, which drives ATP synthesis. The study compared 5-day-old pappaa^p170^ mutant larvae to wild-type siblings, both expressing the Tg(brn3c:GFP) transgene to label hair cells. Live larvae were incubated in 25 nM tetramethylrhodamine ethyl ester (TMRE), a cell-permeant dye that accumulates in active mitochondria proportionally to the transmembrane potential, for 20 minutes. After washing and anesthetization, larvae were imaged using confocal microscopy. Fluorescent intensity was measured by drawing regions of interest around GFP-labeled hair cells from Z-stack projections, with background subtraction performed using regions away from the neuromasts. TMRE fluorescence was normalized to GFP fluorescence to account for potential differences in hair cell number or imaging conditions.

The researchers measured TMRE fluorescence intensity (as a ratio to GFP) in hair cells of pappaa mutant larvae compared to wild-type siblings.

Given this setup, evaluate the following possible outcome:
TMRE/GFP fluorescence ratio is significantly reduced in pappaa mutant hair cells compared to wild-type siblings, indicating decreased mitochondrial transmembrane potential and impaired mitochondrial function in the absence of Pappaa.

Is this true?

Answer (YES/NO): NO